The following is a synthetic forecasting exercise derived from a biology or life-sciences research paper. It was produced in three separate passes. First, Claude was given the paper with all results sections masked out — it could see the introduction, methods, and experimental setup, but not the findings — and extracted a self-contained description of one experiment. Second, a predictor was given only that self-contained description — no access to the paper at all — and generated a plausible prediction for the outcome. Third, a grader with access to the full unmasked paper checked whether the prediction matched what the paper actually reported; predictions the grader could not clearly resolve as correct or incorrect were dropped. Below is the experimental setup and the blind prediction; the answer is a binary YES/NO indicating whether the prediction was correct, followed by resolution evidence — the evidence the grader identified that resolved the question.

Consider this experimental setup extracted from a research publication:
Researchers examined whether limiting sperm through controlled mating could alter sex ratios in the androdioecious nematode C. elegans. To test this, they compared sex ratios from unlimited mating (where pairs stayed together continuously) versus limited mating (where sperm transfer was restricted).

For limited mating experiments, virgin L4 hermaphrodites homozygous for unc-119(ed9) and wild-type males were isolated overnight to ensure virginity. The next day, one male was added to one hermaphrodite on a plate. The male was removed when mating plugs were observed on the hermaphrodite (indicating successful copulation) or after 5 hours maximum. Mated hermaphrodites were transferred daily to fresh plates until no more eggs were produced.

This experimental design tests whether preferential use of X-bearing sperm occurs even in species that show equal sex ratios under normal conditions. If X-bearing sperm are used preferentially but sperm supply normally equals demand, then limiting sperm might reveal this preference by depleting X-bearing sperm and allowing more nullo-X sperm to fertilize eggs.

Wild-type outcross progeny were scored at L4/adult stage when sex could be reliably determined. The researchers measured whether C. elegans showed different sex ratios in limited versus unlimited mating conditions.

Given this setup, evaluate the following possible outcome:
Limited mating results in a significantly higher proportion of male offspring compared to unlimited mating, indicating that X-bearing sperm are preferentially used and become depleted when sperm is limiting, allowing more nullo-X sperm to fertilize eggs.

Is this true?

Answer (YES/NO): NO